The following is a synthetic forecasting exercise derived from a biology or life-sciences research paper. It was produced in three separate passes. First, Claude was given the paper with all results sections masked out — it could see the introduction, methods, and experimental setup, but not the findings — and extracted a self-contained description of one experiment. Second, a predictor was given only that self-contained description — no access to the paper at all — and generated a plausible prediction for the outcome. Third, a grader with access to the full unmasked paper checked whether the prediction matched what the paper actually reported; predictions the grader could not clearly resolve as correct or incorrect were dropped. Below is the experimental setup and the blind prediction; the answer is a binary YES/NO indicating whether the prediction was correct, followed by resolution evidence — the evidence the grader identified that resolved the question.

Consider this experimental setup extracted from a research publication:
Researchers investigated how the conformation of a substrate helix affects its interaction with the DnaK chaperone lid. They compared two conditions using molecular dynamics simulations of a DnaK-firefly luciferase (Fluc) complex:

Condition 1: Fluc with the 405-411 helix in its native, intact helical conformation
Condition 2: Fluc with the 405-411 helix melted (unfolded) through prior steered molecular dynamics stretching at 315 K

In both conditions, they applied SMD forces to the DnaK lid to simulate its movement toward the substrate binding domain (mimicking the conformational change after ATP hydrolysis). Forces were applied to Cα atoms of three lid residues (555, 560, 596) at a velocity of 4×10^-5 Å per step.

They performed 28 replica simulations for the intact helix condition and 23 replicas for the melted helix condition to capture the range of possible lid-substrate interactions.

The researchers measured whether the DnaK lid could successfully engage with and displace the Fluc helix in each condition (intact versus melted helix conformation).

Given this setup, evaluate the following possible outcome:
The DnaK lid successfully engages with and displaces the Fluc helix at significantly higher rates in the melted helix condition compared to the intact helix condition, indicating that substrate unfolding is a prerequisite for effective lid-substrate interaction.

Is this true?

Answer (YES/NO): YES